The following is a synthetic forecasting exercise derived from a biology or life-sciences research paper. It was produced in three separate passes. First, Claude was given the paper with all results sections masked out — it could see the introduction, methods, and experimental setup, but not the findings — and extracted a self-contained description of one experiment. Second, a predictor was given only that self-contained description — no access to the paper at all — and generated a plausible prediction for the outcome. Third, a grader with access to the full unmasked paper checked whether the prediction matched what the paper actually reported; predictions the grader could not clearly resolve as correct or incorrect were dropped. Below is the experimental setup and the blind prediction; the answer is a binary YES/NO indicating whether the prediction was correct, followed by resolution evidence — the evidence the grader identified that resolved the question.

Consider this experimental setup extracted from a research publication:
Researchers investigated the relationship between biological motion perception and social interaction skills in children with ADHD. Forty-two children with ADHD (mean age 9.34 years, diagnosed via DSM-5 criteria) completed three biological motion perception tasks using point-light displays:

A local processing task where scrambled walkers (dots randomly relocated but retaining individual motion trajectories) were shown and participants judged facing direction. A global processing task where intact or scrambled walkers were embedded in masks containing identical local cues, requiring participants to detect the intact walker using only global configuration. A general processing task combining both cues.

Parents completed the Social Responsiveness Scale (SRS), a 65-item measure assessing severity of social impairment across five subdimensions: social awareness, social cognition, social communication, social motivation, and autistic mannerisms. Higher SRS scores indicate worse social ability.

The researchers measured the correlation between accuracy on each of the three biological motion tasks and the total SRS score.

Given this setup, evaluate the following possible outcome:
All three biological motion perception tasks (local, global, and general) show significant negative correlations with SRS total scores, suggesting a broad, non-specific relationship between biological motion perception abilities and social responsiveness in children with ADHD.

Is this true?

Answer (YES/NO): NO